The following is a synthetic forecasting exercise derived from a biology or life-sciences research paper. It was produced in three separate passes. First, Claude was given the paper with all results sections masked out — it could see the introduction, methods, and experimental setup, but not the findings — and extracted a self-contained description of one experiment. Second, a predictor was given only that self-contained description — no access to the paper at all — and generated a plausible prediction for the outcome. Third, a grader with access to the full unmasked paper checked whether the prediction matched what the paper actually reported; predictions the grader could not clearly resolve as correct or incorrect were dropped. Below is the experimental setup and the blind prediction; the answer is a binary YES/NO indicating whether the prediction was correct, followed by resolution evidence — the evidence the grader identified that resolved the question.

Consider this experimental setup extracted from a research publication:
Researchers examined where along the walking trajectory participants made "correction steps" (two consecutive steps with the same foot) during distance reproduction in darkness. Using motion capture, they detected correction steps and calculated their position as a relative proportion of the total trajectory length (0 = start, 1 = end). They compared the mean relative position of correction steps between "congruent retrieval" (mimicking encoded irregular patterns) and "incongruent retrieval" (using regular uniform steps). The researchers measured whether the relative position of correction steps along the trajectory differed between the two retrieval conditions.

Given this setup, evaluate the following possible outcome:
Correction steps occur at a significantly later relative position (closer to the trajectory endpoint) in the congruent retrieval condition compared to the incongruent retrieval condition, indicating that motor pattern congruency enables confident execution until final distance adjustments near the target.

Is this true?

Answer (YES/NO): NO